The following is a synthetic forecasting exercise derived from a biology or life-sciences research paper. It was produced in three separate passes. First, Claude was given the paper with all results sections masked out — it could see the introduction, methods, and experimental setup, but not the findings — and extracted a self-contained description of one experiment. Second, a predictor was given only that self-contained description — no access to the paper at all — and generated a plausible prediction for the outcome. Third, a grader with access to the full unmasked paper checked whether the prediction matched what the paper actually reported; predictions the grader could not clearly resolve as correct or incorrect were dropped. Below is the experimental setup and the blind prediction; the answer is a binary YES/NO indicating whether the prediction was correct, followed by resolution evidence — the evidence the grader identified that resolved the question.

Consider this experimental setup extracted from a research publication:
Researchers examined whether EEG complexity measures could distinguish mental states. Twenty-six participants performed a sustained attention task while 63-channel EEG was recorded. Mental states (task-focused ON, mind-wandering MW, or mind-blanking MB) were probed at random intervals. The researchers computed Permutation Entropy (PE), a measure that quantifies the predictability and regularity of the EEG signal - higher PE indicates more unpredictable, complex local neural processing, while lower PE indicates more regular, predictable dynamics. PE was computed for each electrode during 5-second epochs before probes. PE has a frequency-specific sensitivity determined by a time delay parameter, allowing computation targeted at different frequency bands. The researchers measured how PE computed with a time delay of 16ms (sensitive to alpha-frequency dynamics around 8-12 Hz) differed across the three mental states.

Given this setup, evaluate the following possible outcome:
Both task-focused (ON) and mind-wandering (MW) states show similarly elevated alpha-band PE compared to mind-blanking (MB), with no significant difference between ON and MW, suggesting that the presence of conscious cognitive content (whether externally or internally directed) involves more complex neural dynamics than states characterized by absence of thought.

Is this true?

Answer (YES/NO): NO